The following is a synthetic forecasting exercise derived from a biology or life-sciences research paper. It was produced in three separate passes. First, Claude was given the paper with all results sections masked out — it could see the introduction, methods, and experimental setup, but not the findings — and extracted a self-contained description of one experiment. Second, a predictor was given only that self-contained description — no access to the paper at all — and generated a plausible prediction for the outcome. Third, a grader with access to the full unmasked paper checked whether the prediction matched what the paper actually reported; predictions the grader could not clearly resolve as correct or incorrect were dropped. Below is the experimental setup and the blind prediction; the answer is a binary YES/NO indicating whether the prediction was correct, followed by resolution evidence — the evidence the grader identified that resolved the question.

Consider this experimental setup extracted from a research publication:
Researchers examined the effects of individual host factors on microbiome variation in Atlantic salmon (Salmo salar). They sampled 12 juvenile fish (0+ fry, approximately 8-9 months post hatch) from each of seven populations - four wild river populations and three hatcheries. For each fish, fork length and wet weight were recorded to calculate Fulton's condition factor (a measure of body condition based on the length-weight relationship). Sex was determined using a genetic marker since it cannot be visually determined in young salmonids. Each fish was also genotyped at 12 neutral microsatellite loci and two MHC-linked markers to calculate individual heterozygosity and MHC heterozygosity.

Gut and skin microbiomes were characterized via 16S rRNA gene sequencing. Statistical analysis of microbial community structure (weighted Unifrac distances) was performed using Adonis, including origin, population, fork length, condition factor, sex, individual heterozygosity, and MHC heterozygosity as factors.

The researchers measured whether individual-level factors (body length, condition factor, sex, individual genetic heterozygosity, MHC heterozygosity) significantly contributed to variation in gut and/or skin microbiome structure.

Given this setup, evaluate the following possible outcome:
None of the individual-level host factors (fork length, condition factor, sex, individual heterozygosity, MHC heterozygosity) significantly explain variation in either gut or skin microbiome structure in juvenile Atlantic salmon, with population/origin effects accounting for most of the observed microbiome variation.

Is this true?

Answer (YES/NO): NO